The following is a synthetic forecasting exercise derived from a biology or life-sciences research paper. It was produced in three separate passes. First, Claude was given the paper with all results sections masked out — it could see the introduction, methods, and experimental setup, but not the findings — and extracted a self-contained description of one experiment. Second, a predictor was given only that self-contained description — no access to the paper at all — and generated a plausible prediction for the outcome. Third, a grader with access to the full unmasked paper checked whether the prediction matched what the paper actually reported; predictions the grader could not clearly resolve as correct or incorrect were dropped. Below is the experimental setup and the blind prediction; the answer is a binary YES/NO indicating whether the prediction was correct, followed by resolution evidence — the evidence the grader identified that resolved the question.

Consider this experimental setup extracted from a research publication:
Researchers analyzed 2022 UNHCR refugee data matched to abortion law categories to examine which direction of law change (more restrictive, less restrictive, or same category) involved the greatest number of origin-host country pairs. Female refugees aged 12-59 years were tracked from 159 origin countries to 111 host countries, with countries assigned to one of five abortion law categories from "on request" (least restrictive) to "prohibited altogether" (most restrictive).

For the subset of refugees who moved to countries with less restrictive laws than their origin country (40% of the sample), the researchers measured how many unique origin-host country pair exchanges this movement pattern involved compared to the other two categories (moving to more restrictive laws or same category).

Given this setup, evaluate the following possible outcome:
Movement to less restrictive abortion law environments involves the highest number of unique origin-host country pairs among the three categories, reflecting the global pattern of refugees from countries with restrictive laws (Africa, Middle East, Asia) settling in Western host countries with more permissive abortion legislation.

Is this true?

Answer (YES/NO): YES